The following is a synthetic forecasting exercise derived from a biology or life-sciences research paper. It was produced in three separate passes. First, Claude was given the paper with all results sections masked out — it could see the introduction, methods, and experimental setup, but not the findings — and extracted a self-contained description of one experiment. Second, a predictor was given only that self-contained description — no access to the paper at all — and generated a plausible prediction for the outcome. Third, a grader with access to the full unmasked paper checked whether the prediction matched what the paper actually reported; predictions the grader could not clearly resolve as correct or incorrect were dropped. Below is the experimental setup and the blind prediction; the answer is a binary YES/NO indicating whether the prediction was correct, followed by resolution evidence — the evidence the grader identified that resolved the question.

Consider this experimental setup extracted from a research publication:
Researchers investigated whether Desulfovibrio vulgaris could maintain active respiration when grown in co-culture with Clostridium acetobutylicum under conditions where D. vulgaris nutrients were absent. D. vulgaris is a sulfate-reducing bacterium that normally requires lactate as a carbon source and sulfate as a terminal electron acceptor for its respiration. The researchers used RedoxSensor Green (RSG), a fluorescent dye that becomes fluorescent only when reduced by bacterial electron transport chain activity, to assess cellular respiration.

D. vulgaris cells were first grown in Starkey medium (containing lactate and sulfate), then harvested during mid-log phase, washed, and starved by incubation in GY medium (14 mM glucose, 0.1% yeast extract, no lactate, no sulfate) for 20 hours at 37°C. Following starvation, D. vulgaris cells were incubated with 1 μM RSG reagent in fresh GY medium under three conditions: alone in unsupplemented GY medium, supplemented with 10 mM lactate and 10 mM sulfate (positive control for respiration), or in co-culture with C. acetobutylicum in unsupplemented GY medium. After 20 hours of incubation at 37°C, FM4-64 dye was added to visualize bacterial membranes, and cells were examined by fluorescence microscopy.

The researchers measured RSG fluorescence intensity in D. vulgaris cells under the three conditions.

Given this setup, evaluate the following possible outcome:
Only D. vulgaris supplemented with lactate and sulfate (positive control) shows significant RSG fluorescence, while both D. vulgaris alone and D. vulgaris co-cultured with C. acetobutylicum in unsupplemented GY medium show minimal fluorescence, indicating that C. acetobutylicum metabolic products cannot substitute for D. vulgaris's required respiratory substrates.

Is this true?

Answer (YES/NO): NO